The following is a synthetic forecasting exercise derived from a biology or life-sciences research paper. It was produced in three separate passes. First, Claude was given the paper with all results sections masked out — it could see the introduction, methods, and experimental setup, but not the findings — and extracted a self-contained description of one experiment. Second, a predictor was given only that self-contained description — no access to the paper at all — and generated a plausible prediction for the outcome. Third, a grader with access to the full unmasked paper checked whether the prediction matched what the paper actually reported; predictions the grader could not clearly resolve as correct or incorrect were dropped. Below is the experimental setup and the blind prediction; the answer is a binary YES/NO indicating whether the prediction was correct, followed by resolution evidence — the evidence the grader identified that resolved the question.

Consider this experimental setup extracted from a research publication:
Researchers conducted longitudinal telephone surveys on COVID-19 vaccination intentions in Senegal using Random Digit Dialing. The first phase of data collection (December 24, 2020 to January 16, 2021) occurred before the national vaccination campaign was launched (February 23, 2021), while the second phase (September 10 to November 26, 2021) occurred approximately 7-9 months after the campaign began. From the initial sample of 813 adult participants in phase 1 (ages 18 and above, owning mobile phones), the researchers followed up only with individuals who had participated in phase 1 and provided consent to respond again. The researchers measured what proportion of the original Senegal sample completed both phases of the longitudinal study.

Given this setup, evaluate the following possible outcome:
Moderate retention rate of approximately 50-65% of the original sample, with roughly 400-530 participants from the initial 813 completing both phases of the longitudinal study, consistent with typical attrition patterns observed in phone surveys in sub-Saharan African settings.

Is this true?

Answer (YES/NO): NO